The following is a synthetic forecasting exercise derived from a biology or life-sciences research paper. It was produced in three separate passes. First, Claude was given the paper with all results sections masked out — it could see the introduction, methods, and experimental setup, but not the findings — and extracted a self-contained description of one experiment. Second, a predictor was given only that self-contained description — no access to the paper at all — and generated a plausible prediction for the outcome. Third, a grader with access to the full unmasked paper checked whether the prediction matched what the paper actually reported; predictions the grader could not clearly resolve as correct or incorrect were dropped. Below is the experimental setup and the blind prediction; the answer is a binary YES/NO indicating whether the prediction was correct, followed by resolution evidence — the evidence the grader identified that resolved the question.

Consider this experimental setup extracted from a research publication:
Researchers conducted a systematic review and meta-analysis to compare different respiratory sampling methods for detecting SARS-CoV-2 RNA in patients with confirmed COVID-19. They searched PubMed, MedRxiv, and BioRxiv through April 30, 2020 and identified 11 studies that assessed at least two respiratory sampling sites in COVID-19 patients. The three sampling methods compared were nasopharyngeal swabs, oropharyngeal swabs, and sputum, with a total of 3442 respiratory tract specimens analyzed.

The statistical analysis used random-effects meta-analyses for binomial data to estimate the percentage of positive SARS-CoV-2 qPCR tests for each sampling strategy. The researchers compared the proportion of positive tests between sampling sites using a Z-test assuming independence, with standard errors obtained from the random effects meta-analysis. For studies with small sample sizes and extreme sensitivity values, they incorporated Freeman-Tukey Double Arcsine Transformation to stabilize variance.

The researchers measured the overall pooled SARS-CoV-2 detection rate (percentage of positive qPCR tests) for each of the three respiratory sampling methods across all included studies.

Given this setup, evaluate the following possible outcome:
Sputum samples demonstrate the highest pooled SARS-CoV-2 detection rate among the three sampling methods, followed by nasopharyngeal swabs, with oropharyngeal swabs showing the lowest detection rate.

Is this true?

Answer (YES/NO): YES